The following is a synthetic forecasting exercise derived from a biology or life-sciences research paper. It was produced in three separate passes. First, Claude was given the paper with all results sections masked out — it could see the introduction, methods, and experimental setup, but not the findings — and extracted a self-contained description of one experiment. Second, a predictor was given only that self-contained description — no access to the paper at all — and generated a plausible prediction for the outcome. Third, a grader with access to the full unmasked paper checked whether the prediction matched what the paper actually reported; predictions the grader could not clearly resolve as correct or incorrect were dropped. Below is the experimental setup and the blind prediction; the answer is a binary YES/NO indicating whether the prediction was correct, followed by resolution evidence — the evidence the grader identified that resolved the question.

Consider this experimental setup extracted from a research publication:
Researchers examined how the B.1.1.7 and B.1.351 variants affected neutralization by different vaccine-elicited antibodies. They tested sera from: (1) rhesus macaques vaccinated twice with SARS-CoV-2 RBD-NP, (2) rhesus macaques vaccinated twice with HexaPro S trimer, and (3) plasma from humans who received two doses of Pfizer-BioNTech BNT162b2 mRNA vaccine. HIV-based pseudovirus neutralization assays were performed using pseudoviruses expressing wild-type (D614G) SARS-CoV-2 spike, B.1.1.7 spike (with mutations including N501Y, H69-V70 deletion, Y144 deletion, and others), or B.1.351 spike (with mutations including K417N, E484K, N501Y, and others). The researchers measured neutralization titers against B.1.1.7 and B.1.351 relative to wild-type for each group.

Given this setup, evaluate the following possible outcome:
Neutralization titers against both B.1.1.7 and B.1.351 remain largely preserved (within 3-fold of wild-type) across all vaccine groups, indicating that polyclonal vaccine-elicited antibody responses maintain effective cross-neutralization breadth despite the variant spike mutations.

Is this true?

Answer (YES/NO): NO